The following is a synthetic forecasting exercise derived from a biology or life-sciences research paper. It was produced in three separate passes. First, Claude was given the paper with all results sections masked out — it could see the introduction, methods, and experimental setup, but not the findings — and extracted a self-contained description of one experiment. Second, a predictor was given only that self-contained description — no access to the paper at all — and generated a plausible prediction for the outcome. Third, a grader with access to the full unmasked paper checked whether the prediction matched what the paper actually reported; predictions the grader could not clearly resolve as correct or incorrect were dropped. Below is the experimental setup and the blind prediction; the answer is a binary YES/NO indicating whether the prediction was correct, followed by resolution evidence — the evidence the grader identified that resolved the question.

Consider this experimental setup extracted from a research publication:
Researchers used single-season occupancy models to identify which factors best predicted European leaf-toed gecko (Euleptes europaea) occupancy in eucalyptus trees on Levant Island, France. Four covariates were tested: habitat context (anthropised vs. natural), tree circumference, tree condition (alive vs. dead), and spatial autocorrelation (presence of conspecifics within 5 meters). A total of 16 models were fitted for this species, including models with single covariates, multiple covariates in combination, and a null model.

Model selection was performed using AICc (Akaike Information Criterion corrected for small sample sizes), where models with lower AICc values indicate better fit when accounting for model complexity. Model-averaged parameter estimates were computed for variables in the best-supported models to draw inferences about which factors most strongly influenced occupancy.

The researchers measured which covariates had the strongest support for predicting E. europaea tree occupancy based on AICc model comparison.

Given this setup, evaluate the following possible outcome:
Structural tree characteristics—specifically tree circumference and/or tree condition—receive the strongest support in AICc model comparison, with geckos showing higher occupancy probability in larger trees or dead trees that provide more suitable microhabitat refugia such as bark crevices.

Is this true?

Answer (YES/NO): NO